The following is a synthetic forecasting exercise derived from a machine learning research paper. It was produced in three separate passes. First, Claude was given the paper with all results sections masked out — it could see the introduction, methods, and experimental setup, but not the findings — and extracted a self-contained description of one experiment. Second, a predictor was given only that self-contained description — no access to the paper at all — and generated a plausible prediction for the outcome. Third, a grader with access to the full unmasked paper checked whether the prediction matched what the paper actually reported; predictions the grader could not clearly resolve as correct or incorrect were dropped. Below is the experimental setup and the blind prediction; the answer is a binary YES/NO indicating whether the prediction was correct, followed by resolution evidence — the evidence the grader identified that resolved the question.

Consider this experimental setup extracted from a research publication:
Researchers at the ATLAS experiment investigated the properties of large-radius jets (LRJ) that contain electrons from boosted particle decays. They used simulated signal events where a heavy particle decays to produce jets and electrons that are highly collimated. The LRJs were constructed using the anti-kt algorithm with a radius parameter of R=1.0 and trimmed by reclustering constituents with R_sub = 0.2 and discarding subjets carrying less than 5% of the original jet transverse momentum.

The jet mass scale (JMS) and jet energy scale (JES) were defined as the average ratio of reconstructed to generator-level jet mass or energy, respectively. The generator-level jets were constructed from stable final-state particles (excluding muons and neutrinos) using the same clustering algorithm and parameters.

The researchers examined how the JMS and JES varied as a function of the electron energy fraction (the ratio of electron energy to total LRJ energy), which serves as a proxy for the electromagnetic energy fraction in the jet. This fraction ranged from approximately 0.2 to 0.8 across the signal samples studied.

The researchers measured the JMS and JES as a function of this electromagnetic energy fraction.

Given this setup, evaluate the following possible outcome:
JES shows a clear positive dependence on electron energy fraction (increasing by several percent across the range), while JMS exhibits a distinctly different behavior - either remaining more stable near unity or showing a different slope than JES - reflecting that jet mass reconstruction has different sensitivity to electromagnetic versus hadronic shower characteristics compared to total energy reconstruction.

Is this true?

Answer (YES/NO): NO